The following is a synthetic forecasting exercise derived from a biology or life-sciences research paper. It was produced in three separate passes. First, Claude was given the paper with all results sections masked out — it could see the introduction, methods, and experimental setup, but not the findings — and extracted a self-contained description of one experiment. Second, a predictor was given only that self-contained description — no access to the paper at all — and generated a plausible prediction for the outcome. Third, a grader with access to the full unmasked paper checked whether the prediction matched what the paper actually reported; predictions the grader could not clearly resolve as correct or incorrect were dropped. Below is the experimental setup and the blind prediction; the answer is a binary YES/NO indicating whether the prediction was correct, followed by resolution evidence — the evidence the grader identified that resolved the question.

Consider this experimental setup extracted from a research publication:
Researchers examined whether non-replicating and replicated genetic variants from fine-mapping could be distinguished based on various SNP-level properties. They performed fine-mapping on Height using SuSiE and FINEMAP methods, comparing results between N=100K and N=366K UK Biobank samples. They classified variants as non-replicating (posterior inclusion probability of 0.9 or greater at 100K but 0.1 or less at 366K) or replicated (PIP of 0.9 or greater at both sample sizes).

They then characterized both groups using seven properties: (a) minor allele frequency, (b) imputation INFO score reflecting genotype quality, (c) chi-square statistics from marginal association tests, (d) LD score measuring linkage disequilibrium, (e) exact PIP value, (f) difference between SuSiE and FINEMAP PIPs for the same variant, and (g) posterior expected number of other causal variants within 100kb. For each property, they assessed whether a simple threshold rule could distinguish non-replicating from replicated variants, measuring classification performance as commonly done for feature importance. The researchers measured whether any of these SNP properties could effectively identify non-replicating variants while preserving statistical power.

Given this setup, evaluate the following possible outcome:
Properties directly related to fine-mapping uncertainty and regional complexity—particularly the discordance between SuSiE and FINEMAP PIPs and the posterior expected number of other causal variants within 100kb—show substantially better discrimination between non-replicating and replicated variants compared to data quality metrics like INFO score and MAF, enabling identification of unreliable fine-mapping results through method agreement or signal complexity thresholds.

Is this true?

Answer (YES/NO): NO